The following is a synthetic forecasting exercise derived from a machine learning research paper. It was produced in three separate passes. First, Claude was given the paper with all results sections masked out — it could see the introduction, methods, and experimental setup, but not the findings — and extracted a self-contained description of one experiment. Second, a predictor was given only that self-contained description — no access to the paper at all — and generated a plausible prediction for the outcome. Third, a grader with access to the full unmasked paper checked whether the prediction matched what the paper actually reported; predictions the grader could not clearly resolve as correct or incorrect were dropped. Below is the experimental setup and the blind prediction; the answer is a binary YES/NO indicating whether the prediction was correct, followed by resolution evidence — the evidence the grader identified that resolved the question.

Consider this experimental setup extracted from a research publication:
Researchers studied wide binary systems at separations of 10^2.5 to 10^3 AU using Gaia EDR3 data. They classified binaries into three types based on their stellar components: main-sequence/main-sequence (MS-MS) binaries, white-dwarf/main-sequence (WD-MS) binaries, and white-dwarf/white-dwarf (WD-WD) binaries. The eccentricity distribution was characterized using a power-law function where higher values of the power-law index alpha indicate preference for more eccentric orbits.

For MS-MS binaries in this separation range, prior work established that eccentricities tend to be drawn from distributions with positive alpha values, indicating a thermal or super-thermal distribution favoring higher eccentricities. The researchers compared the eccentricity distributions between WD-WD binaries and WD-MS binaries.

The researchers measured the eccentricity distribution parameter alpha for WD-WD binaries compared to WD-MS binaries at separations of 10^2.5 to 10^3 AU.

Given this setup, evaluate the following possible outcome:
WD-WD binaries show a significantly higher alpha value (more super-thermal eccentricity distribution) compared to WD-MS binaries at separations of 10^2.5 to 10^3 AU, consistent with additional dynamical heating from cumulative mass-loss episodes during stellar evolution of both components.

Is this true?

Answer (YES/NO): NO